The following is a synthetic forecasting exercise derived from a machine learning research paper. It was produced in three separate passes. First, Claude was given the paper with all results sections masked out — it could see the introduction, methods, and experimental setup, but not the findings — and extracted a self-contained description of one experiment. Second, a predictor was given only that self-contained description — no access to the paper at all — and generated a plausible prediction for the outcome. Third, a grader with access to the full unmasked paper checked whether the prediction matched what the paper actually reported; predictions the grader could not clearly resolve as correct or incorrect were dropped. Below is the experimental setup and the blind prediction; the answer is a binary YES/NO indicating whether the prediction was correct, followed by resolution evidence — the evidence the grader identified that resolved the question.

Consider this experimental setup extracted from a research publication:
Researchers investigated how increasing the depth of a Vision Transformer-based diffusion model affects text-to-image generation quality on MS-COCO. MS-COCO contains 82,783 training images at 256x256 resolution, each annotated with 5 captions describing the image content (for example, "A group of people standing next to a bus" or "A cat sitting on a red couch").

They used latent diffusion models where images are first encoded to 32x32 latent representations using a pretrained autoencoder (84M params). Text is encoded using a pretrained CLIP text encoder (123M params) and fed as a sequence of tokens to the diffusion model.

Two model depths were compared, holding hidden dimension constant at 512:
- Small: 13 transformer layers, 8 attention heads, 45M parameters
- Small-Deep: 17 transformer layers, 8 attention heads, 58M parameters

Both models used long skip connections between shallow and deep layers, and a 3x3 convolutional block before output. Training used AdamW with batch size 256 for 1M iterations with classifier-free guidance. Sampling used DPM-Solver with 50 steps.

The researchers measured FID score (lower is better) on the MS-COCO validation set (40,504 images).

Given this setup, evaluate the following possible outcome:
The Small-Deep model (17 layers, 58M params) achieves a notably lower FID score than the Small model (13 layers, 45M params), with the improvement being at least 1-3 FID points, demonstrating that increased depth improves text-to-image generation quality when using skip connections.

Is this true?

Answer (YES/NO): NO